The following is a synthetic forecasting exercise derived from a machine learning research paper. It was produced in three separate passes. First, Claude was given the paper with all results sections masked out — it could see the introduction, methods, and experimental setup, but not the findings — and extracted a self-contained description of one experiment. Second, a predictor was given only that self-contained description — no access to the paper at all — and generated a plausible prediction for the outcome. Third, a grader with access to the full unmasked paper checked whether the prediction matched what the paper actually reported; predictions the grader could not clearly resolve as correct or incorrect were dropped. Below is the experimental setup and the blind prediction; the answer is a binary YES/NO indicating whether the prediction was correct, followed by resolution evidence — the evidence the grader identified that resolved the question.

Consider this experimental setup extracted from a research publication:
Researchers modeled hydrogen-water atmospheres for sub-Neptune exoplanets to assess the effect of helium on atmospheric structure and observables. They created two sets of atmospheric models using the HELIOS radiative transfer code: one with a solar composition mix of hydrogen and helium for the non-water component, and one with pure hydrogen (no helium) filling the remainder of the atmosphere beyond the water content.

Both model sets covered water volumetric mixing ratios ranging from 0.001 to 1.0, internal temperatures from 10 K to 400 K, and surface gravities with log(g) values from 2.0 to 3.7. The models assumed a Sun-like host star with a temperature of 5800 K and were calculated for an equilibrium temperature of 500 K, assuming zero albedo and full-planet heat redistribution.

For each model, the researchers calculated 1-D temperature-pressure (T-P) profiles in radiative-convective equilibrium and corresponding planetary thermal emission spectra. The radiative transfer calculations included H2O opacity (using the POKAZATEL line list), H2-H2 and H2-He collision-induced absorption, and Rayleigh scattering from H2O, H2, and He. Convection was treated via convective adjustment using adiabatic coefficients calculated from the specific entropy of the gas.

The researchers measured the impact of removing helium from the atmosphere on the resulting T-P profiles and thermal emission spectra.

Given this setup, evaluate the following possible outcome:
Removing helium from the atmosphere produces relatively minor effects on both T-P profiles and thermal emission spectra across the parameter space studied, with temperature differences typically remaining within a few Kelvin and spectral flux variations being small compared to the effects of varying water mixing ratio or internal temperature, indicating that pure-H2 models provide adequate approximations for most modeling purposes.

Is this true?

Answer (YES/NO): YES